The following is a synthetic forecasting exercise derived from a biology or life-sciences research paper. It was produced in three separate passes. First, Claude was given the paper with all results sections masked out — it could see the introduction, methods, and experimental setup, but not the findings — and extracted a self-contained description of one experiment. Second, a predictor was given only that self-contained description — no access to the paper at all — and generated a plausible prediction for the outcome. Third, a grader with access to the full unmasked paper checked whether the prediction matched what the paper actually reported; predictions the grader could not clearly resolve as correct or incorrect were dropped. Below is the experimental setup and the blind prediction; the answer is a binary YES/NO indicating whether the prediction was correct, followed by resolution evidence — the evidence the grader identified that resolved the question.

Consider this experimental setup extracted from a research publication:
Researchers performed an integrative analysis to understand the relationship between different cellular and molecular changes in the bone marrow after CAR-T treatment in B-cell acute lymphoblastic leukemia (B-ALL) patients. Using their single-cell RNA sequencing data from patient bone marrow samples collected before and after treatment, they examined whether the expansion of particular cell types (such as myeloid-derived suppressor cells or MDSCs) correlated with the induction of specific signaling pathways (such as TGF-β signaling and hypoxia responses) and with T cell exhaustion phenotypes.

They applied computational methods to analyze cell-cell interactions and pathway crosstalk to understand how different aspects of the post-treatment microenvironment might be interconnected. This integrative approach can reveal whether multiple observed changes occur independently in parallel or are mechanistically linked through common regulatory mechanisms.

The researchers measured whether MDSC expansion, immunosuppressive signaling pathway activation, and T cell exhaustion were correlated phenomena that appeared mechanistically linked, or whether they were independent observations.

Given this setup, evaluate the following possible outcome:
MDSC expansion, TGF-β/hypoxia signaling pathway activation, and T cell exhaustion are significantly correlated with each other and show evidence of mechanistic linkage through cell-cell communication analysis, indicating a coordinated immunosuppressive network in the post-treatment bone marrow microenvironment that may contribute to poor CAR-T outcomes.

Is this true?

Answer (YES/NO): YES